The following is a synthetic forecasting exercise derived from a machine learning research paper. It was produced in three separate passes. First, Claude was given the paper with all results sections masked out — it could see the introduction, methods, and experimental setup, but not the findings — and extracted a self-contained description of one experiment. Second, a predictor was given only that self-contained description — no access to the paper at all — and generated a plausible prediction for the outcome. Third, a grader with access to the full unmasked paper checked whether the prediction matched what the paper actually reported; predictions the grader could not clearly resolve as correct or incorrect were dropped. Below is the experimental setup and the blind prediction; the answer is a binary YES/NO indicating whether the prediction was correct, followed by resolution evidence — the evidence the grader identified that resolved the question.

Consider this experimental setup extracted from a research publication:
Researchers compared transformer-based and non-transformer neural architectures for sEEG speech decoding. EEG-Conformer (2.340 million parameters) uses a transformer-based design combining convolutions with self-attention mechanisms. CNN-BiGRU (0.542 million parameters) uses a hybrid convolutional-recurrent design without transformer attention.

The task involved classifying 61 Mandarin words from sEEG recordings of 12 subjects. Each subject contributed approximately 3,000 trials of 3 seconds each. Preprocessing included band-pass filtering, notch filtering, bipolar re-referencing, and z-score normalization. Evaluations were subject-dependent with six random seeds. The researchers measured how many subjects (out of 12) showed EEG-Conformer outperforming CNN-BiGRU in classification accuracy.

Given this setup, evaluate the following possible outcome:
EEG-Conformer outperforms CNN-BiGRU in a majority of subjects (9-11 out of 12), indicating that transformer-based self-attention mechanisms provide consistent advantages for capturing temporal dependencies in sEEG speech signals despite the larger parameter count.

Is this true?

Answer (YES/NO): NO